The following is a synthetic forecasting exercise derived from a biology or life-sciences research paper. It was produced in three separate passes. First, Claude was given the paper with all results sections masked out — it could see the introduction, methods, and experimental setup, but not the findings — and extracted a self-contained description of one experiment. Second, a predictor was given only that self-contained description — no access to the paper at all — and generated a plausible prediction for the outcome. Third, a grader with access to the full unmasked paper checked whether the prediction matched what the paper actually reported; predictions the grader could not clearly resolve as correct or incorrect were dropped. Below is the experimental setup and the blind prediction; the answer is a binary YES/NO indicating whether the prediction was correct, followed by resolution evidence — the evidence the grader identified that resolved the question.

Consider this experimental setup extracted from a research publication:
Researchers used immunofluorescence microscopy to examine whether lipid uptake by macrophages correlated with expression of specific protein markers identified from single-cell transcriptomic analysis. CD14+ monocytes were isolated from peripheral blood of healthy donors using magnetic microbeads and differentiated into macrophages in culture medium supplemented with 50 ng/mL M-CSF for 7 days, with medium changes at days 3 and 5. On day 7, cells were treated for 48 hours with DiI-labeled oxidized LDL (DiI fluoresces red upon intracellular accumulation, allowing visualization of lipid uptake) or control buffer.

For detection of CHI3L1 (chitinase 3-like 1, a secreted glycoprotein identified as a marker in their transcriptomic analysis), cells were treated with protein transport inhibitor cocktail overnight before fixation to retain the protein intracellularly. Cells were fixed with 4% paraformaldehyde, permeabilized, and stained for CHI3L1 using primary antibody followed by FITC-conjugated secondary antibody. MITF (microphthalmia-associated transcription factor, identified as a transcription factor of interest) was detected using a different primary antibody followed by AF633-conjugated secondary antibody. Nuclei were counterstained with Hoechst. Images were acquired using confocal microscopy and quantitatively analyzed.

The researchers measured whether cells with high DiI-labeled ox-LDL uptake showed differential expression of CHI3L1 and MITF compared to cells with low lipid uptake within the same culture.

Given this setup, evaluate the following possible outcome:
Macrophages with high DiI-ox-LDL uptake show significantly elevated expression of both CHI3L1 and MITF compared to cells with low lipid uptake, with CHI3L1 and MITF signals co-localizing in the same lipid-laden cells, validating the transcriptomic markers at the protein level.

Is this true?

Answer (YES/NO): NO